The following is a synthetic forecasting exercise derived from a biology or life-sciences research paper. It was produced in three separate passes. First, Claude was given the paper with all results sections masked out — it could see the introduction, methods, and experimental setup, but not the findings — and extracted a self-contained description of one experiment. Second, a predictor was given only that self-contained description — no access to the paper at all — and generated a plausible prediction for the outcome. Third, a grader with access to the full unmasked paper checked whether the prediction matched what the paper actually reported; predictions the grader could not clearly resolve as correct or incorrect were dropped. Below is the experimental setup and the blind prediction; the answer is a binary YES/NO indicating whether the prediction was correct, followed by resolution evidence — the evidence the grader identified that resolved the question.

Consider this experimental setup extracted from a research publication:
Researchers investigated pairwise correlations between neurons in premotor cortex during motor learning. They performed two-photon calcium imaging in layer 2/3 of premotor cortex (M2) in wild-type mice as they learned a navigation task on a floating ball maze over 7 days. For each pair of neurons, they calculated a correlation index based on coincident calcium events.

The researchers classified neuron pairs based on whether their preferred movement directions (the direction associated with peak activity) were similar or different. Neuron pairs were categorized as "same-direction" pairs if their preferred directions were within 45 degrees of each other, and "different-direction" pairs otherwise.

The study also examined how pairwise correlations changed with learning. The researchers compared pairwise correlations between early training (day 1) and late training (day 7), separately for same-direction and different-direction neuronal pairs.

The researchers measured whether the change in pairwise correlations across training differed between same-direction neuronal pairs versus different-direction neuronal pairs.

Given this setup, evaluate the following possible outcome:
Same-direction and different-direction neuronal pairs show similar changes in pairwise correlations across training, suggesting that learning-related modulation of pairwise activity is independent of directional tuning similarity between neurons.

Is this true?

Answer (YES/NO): NO